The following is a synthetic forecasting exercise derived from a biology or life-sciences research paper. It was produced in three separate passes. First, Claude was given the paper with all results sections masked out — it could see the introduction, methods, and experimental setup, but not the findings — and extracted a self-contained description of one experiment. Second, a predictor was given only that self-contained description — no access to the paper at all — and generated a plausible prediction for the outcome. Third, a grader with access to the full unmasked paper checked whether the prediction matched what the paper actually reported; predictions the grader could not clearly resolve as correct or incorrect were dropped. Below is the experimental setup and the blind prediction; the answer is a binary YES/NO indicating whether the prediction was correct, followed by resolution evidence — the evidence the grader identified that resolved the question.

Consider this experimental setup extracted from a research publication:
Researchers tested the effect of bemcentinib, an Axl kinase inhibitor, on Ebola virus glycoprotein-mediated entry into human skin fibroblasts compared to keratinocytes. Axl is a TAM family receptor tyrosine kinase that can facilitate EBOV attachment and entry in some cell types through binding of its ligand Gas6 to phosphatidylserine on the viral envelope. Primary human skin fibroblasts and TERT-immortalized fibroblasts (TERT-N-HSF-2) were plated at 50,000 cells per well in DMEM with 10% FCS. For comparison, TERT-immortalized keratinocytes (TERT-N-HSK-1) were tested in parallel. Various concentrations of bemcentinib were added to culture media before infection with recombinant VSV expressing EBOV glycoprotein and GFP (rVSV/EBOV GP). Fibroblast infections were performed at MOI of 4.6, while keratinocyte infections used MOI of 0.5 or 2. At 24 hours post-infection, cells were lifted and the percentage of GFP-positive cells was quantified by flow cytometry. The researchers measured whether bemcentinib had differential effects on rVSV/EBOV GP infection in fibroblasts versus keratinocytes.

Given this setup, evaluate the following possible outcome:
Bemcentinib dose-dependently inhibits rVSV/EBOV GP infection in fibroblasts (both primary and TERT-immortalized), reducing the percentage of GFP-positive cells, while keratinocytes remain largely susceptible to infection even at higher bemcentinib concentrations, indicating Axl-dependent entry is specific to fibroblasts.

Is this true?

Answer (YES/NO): NO